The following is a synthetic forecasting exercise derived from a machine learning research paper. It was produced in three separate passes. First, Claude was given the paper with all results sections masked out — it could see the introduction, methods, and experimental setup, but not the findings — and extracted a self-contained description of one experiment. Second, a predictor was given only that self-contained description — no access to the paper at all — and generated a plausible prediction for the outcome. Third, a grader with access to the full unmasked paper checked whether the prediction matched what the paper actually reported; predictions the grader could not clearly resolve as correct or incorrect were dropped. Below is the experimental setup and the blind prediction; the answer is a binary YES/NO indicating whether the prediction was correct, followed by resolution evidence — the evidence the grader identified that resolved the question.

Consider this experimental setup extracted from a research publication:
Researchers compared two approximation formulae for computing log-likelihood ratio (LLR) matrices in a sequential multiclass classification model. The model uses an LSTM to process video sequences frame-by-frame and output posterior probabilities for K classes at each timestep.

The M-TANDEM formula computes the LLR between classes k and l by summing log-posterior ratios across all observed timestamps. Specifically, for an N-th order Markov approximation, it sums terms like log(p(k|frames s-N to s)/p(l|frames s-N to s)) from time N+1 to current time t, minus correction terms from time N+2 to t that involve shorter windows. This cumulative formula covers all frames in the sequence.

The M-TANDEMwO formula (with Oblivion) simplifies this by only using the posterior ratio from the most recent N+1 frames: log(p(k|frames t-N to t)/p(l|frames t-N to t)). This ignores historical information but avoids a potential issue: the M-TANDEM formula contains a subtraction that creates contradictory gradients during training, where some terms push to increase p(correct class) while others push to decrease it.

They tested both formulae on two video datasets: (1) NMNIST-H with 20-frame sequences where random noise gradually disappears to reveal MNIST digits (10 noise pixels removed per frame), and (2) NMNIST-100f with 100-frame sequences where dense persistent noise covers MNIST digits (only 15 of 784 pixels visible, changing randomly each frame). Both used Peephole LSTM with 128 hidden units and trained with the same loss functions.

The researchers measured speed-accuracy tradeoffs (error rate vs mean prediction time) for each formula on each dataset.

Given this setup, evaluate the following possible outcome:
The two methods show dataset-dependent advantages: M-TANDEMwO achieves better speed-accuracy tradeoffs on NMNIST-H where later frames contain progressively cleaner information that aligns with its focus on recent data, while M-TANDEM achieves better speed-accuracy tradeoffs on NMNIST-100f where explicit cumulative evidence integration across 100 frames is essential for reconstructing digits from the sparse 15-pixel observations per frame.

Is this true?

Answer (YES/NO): YES